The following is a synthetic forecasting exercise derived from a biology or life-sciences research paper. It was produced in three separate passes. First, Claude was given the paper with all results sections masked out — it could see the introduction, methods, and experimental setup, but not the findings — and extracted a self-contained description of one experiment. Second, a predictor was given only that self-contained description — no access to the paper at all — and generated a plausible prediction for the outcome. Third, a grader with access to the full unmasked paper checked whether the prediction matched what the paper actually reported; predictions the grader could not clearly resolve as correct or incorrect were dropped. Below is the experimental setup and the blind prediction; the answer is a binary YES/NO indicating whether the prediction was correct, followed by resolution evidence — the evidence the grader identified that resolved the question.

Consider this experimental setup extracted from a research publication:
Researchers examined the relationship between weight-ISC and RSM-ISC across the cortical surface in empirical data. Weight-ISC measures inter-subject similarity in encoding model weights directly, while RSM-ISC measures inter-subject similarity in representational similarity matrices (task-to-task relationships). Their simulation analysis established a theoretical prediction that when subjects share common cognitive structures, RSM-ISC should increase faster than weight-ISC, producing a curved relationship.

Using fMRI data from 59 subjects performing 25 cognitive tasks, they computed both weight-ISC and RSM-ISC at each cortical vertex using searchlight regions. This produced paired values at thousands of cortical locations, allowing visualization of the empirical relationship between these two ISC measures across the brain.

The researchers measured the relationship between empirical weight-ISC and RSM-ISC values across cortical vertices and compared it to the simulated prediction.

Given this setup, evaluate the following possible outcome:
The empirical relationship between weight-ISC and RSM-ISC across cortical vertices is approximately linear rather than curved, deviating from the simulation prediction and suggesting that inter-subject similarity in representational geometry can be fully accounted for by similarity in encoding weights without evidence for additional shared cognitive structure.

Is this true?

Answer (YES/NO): NO